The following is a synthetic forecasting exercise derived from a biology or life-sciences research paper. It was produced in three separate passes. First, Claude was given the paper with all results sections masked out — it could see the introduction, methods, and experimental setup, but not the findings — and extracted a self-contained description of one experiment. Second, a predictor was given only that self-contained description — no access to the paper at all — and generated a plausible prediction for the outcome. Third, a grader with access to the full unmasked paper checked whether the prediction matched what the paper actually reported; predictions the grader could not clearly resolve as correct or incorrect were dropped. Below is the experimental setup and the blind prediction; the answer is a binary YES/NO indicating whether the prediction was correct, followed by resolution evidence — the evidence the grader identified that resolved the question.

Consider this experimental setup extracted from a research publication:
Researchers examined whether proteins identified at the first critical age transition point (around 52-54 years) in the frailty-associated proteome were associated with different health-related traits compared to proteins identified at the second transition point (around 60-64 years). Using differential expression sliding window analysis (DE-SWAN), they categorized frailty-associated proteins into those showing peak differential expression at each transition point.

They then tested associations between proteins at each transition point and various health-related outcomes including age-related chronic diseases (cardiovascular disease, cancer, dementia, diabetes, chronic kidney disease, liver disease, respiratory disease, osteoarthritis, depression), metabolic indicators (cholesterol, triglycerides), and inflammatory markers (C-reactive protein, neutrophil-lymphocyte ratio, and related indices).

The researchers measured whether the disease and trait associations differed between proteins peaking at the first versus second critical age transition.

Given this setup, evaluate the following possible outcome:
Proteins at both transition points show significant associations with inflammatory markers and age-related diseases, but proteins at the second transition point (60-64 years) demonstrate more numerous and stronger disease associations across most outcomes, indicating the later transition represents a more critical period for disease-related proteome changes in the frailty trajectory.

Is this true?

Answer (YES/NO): NO